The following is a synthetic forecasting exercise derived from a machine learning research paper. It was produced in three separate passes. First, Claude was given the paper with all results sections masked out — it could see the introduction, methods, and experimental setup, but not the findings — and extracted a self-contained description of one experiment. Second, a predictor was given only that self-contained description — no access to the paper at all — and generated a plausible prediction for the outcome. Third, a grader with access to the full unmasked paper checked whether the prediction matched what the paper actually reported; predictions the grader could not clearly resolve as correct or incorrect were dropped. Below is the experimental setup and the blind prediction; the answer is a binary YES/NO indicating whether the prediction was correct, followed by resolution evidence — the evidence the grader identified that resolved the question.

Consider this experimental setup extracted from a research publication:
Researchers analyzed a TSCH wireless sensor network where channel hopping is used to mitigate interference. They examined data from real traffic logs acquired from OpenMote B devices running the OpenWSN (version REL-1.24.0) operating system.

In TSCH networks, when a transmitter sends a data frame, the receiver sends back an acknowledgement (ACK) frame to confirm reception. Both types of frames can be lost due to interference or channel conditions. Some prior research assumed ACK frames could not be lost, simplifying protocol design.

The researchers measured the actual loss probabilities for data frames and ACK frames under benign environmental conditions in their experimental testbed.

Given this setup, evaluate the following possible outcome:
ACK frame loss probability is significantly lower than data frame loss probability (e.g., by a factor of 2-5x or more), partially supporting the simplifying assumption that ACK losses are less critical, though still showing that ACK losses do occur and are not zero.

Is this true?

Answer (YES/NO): NO